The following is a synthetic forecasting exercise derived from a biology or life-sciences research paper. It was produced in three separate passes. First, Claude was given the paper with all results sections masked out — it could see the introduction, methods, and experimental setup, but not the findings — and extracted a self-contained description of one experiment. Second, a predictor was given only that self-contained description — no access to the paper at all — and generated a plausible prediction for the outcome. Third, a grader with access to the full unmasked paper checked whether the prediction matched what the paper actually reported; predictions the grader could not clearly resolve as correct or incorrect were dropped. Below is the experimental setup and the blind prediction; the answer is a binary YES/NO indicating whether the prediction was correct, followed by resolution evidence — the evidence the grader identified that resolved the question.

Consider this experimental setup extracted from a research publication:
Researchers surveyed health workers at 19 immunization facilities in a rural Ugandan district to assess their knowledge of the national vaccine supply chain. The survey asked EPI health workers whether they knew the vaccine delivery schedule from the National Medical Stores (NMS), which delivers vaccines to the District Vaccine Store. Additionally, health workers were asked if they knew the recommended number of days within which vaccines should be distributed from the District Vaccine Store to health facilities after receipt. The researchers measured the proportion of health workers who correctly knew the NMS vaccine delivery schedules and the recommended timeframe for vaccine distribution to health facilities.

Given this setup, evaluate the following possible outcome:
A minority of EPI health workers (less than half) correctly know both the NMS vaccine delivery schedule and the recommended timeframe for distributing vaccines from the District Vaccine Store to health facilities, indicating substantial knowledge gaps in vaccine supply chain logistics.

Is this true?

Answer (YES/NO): YES